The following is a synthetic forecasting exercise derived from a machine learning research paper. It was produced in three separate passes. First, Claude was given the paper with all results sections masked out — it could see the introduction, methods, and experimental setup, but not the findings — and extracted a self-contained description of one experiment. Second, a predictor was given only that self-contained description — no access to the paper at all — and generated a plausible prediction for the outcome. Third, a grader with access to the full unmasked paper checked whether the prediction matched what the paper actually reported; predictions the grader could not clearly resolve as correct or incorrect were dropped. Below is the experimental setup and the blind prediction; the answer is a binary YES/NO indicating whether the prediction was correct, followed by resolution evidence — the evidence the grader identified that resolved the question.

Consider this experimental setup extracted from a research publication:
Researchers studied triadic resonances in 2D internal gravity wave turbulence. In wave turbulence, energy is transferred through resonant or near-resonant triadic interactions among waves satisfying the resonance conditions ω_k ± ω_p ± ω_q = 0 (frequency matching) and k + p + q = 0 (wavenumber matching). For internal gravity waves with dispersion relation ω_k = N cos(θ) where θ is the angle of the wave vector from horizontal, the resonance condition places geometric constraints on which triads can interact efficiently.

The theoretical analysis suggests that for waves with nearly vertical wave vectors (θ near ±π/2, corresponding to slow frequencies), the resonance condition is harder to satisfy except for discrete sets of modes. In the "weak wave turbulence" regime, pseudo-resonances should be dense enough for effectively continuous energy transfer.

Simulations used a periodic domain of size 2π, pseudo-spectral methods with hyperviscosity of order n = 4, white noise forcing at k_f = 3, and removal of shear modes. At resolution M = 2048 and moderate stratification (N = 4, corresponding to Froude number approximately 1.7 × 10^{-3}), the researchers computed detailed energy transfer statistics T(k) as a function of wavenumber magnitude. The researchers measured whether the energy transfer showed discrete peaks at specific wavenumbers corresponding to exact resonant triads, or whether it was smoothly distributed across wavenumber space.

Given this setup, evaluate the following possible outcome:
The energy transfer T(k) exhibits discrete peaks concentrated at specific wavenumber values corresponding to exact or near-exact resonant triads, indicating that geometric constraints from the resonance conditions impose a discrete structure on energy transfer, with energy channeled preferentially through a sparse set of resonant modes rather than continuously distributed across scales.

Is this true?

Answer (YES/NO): NO